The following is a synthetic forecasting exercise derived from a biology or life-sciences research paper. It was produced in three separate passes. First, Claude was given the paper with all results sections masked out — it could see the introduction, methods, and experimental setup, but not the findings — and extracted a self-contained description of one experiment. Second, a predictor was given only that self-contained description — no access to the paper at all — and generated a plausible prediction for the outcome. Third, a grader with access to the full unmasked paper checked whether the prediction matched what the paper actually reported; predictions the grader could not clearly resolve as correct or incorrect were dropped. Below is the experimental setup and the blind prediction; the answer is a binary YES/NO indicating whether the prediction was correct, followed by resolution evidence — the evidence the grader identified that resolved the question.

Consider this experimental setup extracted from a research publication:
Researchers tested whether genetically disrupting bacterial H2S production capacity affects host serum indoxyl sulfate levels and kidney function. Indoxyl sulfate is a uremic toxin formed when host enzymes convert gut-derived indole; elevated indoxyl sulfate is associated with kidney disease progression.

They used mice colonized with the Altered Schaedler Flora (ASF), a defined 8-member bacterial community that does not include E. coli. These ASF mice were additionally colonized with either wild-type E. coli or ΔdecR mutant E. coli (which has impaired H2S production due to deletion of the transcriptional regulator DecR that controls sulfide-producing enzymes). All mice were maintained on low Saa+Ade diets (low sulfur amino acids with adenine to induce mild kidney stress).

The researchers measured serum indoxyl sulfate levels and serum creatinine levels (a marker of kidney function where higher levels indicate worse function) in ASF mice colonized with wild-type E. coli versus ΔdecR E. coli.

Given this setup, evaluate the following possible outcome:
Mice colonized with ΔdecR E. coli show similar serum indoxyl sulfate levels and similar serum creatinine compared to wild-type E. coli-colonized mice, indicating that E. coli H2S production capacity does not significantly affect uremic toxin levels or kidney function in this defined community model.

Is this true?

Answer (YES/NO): NO